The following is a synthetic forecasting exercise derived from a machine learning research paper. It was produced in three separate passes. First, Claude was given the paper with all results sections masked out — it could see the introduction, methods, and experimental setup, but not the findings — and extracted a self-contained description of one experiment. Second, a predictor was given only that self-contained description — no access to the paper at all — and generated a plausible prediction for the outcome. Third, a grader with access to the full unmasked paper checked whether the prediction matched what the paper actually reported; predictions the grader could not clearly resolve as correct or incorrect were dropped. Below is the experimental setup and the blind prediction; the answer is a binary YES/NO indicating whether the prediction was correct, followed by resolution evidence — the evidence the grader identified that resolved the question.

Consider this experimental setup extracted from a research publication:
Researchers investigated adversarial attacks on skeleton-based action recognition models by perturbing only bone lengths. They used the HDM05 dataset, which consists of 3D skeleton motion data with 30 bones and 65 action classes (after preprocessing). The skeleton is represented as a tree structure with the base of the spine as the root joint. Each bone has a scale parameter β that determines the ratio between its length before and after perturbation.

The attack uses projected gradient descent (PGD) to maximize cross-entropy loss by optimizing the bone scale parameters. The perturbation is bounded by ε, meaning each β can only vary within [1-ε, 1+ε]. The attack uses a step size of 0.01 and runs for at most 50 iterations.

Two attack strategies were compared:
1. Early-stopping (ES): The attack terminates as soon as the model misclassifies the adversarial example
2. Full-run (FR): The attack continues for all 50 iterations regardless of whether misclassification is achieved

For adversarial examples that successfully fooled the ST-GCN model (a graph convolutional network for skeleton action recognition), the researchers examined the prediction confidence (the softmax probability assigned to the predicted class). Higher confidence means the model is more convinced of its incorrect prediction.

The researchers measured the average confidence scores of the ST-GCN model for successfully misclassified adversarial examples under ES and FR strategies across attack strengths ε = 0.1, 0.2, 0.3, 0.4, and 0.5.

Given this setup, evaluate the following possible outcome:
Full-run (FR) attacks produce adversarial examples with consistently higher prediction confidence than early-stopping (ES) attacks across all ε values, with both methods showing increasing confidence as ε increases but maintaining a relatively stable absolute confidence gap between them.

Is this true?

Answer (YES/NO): NO